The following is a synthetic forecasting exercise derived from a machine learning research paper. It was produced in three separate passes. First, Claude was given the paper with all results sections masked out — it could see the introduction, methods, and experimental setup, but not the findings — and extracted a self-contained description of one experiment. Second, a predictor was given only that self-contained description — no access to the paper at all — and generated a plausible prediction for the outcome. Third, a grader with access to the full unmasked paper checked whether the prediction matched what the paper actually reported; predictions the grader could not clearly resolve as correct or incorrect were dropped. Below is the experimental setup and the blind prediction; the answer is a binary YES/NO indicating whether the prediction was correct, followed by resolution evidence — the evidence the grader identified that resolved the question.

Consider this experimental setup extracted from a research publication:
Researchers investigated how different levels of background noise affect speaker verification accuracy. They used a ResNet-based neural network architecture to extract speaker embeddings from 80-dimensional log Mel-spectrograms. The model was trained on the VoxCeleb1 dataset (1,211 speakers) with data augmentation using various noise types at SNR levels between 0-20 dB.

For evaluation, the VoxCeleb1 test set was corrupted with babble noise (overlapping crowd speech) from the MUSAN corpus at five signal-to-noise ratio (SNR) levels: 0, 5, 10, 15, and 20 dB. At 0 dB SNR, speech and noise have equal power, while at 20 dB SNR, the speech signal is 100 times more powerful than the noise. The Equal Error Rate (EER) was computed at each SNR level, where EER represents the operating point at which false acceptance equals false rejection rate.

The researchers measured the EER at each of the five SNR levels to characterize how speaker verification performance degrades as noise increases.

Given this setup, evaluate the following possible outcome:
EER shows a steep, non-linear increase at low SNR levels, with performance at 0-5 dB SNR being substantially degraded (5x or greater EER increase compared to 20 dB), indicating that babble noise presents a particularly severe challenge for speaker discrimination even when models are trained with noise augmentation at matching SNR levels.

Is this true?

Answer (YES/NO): NO